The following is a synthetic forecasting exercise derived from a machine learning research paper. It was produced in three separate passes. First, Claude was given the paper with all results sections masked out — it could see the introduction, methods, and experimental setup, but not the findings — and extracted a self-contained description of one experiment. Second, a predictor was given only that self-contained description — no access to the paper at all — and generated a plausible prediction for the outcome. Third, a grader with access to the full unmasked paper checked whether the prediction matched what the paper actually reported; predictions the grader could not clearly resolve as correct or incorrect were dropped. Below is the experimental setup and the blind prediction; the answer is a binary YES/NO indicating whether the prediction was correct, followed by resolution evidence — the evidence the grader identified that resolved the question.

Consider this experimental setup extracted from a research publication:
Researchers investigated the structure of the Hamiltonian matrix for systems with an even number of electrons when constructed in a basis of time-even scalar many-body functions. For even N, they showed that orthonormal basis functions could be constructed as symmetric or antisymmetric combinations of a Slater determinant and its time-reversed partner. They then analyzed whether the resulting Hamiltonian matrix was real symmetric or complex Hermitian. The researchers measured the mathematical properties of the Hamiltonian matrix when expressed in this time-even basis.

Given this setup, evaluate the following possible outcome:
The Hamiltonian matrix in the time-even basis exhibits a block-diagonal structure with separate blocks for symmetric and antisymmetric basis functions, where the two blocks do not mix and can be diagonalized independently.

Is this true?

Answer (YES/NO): NO